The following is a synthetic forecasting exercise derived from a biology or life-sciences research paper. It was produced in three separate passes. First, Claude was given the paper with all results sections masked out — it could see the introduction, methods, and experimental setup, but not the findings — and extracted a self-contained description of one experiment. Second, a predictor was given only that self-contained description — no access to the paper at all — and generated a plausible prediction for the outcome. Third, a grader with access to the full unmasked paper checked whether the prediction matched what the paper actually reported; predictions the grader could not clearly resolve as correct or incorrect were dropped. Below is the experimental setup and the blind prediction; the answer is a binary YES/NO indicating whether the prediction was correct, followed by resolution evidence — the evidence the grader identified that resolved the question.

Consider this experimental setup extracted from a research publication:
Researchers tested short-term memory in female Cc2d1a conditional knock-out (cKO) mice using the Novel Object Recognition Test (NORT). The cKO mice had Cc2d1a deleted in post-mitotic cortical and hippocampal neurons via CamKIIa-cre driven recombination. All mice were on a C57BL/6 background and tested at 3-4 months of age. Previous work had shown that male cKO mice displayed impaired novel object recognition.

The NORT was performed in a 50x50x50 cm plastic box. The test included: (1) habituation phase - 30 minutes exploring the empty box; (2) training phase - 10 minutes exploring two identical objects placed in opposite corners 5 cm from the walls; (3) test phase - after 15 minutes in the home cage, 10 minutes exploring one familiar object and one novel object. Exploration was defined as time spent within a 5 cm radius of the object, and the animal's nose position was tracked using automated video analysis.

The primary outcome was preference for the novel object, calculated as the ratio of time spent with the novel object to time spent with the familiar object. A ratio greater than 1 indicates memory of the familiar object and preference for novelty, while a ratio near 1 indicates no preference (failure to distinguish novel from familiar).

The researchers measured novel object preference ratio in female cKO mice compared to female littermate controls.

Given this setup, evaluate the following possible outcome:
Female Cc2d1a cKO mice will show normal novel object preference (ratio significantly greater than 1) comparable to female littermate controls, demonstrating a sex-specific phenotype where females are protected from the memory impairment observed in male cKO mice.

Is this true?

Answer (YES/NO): NO